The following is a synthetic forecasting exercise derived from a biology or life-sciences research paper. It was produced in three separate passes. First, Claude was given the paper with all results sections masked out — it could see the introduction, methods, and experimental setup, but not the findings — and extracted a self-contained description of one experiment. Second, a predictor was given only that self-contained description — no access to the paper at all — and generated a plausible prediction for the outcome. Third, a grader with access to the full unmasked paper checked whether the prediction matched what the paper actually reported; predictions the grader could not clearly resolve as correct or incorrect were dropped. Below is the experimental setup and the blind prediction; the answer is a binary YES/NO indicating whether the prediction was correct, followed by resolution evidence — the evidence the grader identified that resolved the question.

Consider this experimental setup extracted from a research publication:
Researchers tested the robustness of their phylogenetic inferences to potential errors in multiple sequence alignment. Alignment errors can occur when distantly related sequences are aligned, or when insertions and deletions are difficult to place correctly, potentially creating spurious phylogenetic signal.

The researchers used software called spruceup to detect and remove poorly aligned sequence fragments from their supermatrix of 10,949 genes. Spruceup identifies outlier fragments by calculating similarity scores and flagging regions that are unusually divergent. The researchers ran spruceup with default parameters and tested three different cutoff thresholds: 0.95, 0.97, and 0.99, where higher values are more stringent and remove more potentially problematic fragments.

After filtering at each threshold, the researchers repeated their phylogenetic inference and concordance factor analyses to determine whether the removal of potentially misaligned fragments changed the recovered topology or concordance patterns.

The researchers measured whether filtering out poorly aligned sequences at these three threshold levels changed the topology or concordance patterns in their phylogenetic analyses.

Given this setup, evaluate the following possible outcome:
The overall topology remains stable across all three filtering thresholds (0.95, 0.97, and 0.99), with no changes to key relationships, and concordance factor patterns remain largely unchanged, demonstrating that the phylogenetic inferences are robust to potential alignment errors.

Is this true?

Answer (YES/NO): NO